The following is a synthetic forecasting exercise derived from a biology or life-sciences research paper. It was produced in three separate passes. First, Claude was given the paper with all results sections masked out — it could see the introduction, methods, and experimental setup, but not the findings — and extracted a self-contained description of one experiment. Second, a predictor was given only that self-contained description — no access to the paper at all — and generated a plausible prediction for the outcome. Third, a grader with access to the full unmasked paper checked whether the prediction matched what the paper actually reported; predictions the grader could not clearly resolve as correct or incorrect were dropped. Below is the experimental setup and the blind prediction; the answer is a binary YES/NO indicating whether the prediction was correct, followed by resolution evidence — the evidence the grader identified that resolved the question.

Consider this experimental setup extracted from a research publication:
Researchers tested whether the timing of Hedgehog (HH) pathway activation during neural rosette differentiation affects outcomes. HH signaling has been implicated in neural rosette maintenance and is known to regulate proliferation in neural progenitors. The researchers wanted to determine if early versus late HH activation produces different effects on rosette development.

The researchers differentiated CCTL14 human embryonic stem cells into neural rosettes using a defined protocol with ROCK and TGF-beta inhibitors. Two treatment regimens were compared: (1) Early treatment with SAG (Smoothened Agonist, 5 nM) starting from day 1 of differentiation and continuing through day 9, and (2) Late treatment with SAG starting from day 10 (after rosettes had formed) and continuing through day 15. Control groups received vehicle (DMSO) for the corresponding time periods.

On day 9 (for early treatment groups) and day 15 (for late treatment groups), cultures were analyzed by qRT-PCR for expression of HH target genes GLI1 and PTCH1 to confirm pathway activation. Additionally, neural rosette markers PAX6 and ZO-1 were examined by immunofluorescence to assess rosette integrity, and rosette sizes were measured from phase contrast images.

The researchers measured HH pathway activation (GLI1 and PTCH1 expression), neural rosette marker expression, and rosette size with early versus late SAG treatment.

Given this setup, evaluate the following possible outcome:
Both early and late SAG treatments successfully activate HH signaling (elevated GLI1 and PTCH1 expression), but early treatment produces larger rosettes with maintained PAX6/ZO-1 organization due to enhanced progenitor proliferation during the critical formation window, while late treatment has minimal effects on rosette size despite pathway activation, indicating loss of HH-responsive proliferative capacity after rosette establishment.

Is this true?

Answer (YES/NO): NO